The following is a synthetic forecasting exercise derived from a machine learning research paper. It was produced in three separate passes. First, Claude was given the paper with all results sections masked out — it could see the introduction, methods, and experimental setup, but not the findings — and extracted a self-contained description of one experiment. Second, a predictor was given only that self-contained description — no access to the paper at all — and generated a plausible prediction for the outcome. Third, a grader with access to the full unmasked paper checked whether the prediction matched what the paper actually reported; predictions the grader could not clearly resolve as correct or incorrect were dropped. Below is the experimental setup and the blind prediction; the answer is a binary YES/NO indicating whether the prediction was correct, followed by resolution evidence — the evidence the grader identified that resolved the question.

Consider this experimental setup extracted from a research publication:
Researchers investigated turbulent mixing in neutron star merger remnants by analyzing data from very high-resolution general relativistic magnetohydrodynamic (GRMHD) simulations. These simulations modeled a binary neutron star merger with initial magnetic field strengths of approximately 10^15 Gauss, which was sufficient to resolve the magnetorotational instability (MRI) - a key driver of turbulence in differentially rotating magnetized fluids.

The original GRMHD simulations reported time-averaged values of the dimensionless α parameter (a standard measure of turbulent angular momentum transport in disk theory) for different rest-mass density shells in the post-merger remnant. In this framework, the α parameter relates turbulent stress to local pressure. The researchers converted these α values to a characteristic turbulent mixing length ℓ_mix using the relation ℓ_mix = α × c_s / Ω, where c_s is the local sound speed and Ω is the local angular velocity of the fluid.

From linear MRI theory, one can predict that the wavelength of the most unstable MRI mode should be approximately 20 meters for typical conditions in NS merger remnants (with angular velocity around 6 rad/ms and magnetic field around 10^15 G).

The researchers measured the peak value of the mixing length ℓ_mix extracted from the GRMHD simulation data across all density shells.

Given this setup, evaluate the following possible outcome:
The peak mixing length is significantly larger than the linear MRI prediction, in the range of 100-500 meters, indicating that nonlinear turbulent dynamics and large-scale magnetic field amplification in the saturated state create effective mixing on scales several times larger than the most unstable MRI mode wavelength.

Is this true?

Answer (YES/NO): NO